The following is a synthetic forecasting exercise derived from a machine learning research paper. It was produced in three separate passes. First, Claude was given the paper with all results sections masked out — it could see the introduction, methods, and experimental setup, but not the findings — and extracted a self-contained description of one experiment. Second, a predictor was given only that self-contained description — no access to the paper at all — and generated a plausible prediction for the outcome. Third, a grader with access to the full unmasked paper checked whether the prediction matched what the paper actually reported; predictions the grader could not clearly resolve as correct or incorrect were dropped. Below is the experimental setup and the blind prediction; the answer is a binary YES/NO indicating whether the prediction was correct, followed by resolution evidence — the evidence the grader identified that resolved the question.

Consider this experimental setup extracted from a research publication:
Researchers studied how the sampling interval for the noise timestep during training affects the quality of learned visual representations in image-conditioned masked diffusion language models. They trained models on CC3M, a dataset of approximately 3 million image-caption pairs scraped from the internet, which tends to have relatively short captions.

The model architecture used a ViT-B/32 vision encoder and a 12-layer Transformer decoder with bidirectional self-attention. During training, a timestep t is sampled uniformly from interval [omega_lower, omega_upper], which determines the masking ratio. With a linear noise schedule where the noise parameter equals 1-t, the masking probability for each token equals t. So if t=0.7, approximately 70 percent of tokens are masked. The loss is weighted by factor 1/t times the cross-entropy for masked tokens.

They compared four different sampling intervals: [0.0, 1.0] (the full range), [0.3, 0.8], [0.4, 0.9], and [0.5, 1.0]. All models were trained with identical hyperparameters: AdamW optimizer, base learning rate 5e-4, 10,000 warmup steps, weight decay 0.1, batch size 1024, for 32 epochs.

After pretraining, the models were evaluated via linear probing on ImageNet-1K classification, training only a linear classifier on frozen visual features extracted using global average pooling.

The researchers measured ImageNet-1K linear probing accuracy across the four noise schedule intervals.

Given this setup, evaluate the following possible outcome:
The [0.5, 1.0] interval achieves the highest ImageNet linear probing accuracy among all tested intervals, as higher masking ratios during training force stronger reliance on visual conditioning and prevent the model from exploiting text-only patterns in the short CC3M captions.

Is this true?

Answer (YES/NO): YES